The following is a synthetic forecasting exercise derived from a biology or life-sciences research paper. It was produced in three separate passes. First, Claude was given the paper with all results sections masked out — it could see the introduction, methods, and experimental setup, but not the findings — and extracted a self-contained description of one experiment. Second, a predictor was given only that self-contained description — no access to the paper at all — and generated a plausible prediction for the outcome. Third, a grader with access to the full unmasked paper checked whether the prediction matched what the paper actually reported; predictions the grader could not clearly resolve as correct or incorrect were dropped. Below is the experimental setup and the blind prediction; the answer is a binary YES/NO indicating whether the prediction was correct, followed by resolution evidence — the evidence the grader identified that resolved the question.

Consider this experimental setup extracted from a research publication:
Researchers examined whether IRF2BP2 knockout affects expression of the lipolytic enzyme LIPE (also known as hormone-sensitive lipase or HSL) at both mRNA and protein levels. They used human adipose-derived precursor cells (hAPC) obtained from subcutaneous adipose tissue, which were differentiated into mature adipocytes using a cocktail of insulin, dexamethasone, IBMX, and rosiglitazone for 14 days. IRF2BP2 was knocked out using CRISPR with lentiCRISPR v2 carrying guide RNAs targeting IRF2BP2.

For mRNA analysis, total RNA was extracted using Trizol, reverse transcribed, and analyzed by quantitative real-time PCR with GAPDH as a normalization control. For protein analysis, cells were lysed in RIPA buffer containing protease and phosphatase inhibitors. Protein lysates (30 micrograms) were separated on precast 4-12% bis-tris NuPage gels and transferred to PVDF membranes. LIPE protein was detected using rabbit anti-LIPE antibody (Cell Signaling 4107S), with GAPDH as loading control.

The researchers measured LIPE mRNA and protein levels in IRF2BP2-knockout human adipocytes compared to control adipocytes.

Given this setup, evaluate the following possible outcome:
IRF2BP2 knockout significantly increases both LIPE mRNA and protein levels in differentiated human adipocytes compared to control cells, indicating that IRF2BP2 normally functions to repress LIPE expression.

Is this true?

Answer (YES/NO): YES